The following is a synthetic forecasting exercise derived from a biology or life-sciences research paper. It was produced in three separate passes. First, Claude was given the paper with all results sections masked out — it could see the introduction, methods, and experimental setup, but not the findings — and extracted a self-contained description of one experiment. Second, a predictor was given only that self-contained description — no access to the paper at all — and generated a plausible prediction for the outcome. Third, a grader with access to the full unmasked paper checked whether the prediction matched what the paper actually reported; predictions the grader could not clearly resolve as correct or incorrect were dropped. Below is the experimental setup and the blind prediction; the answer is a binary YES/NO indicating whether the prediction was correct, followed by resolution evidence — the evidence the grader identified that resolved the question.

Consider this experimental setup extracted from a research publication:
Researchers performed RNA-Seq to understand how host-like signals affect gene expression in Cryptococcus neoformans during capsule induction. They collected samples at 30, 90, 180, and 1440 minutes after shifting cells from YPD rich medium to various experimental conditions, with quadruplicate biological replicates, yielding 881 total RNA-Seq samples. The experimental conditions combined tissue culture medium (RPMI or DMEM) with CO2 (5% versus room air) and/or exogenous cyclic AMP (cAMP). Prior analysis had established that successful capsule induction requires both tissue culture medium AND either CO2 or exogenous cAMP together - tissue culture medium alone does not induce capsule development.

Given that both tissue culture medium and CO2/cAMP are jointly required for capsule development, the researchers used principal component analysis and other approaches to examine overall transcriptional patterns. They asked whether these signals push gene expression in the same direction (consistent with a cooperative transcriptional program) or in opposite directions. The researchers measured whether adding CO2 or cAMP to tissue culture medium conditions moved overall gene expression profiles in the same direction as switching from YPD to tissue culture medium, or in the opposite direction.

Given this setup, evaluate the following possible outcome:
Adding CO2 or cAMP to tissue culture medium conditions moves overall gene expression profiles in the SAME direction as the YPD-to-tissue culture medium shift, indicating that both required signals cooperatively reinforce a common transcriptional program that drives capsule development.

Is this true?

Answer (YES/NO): NO